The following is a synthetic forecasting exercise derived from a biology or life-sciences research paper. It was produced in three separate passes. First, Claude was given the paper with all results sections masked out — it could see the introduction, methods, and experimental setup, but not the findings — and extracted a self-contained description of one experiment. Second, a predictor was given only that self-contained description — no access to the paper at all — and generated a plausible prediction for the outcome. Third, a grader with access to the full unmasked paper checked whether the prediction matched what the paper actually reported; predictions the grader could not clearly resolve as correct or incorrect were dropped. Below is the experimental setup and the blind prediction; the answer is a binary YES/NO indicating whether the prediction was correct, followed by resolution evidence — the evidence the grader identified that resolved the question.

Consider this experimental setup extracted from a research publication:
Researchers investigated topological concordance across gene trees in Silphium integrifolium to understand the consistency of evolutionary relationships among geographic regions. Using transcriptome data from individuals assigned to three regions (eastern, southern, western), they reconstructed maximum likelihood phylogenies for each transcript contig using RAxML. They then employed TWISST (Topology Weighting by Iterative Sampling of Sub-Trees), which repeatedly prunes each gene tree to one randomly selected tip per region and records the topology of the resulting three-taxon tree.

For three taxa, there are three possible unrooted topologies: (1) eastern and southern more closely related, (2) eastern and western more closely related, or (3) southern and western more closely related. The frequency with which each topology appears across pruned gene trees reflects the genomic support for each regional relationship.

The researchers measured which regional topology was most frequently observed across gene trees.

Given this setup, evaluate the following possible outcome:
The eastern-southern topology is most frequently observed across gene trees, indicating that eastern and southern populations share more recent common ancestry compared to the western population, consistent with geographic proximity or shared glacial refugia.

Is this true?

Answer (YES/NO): NO